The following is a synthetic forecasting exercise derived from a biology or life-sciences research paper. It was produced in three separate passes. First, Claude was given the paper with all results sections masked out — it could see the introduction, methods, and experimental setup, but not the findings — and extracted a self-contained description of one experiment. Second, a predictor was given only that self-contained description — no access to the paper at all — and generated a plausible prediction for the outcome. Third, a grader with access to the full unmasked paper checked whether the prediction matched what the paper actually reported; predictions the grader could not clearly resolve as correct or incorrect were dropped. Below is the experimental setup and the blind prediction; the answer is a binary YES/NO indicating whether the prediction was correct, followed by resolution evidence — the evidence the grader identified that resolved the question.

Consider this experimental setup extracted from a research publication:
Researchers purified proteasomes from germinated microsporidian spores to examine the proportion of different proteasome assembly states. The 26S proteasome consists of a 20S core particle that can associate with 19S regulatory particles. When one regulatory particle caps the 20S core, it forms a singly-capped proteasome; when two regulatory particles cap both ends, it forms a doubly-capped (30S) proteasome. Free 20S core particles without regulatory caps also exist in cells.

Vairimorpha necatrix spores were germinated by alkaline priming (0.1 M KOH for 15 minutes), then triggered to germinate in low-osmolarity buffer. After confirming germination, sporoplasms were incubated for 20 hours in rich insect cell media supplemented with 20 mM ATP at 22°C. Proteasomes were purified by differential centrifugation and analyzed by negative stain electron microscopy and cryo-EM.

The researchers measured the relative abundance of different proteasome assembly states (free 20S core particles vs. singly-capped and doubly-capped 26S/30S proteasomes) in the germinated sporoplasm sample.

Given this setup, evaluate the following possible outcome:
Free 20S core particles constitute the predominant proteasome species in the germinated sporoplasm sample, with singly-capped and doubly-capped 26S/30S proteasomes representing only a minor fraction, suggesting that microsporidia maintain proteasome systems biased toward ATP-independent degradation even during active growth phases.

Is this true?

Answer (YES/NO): YES